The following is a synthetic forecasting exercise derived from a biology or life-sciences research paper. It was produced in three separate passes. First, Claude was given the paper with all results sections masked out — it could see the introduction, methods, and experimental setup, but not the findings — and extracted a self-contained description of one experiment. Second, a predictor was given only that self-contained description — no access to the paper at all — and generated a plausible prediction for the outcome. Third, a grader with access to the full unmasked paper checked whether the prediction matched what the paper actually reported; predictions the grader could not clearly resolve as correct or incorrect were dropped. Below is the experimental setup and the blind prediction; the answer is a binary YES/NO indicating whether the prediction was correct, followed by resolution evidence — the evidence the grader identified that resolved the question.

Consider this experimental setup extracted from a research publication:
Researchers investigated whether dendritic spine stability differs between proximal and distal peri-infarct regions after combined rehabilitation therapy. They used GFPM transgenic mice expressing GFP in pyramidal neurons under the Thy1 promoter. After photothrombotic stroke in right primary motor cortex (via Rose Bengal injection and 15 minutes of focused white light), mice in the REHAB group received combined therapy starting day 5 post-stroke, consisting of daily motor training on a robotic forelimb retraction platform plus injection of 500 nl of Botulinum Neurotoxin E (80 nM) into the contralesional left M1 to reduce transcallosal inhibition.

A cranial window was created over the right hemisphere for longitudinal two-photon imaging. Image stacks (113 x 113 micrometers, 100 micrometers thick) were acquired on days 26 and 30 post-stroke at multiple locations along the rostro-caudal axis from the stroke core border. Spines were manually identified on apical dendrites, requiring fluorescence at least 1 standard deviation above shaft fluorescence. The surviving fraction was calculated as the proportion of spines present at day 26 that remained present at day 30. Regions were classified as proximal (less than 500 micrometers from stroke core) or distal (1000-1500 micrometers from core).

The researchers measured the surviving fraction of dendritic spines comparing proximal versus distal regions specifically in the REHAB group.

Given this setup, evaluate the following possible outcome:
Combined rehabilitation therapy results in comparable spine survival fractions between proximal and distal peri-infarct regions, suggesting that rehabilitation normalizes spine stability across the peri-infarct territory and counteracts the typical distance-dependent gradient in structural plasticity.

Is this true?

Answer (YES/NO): NO